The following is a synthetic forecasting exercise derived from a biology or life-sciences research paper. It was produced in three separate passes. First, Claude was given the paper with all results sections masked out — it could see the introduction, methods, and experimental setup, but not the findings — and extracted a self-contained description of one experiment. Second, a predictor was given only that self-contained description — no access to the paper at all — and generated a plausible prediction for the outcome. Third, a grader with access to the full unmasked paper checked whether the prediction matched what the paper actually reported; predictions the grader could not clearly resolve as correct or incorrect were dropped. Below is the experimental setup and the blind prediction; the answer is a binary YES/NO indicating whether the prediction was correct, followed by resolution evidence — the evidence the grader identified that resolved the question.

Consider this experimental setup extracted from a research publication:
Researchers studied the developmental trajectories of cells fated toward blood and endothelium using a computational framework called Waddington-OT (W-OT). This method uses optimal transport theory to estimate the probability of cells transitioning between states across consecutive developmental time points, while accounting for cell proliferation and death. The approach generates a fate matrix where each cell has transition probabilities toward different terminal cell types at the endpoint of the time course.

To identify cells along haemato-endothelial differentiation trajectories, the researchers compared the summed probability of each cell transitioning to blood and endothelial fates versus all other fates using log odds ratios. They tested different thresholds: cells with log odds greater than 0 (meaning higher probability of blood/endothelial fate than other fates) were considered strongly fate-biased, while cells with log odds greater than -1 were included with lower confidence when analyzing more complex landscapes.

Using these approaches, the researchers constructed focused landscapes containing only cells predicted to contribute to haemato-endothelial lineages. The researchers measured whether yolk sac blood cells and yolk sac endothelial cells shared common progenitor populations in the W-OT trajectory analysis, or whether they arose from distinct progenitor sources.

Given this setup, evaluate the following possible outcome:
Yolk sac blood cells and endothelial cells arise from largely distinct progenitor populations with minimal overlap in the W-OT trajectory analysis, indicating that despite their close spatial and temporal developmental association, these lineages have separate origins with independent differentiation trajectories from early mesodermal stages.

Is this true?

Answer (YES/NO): NO